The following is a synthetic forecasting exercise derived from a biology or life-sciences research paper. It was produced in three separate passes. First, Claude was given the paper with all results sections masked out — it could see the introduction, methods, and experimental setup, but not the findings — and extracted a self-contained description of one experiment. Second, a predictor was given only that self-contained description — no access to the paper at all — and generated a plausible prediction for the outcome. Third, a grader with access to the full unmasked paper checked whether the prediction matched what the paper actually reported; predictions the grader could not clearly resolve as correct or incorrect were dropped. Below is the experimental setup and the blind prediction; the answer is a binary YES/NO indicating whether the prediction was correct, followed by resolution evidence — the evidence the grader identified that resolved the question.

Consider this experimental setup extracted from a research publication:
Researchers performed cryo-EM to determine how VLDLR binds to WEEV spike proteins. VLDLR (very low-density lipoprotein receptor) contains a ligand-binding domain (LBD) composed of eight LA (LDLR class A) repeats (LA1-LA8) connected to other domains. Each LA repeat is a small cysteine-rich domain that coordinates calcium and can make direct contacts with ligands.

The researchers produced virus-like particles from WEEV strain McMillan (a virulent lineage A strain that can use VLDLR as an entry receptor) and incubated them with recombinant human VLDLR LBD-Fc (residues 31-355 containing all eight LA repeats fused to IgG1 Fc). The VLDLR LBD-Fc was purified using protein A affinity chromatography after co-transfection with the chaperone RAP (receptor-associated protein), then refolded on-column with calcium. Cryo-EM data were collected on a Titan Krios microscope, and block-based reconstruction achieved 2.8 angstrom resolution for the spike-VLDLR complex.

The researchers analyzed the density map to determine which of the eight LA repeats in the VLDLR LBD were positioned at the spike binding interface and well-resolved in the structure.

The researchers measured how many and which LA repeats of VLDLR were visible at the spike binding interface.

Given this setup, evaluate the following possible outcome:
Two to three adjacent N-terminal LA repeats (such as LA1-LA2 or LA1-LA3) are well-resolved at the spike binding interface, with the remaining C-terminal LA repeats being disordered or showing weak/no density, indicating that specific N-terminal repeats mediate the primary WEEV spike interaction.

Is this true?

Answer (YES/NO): YES